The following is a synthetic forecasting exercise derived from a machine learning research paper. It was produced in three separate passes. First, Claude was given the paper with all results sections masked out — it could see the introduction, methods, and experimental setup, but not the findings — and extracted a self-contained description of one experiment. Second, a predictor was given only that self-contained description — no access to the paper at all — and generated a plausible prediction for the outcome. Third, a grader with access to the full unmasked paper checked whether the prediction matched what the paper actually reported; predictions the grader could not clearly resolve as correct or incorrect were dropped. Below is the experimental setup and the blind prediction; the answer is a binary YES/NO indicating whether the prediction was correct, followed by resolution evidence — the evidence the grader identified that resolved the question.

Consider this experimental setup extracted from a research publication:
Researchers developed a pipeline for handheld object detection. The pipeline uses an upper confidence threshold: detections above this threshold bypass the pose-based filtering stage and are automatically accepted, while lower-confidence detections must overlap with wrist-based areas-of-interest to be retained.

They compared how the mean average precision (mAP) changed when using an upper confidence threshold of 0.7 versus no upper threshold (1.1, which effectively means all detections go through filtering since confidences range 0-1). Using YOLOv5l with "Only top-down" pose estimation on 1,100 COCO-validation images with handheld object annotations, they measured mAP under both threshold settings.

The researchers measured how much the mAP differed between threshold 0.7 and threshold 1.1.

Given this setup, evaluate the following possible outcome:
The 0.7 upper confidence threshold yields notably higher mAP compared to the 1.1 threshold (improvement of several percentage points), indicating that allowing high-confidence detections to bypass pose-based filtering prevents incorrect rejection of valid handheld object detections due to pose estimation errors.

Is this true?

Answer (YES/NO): YES